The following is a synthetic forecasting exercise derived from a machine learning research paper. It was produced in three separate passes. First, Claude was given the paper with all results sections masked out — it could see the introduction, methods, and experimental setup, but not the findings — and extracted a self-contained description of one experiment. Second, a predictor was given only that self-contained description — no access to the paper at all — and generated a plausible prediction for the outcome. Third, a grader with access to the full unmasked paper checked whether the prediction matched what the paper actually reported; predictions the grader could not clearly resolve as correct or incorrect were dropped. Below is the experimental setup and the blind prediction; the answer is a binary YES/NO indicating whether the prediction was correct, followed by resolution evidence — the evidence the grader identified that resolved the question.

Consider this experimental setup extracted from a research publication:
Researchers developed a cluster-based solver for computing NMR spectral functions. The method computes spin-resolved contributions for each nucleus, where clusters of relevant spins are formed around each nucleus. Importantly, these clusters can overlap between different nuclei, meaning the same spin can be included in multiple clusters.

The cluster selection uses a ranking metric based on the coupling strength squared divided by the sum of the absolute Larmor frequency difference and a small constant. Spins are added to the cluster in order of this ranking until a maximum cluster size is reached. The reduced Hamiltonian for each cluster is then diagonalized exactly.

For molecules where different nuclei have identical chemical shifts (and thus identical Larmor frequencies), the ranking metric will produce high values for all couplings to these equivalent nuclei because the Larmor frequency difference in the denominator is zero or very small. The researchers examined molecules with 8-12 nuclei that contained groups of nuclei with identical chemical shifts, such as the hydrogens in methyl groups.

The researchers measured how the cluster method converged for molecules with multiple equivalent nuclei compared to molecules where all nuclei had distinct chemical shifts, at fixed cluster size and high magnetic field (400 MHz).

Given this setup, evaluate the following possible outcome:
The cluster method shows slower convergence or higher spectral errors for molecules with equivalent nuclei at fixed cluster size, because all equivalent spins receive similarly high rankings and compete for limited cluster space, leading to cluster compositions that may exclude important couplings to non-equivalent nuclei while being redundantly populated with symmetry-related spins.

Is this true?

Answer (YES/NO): NO